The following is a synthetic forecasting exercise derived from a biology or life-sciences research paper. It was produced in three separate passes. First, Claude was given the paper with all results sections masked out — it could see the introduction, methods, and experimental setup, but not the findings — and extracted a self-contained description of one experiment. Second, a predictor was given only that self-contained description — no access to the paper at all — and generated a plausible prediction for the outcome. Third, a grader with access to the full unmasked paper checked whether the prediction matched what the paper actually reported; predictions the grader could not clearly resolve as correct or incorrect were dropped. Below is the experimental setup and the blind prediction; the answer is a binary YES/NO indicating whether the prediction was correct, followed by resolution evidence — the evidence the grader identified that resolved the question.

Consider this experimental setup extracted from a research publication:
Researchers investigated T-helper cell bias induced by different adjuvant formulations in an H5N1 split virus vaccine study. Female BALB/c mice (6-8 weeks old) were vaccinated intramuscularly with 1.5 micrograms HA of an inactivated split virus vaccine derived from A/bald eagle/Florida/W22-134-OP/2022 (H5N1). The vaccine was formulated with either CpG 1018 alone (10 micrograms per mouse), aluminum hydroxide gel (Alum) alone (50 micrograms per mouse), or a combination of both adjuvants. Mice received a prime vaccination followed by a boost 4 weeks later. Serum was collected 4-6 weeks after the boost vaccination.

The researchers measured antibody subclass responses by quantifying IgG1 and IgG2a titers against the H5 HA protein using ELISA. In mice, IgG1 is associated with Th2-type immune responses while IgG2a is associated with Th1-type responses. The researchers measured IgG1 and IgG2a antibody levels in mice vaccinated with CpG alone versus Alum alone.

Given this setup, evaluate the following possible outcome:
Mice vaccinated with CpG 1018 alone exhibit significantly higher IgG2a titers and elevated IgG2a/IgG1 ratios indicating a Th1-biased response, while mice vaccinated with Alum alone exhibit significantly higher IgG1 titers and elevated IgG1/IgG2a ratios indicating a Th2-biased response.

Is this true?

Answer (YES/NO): YES